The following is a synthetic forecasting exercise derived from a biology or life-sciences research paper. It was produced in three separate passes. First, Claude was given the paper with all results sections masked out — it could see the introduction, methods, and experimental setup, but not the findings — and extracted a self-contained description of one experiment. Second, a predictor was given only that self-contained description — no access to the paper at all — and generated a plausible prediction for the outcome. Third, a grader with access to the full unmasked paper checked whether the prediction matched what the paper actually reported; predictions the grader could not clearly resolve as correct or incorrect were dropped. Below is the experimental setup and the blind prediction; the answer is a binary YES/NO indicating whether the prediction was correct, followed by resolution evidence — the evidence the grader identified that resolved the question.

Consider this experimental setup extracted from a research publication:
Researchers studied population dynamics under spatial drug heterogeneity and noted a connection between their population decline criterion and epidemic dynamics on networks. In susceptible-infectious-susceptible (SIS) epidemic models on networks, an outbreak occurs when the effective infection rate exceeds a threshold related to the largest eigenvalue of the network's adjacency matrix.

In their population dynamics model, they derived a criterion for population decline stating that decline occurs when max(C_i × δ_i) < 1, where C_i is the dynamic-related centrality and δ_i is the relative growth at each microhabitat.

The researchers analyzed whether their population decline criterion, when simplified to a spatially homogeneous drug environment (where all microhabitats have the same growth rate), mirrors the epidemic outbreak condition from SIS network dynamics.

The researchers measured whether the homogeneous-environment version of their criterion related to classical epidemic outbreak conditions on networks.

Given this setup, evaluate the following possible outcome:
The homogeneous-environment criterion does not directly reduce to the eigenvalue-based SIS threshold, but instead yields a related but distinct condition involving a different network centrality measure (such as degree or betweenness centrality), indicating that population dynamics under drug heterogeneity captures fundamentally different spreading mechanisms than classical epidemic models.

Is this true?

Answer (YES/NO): NO